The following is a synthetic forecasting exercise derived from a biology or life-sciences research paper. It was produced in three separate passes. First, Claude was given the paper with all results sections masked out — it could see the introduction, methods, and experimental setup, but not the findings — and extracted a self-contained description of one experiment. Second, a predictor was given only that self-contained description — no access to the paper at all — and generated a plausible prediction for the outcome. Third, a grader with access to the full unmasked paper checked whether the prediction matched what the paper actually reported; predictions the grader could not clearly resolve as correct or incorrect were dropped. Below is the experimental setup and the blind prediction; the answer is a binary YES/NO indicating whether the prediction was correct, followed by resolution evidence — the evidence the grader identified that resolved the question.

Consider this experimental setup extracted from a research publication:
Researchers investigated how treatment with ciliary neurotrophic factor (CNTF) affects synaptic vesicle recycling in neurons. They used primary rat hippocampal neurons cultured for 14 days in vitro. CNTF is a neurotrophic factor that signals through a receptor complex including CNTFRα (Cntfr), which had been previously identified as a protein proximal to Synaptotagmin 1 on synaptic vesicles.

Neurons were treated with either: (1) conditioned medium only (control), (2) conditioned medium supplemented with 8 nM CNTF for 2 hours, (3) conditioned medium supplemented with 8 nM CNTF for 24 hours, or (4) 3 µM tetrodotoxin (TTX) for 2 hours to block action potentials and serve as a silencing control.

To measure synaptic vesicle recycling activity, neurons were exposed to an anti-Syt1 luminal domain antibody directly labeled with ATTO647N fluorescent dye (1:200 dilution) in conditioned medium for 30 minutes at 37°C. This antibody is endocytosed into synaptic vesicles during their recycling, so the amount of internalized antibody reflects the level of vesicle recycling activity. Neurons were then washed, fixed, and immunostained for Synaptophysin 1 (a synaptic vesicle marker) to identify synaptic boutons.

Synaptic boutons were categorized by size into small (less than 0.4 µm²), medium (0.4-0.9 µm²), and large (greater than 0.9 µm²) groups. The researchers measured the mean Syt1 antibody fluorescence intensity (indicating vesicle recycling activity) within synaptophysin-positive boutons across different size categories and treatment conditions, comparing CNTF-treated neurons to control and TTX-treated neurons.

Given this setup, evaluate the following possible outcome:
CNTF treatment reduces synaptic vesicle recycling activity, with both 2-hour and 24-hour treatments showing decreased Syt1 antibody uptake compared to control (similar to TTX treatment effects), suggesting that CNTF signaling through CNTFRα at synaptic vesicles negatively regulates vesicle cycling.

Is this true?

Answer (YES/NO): NO